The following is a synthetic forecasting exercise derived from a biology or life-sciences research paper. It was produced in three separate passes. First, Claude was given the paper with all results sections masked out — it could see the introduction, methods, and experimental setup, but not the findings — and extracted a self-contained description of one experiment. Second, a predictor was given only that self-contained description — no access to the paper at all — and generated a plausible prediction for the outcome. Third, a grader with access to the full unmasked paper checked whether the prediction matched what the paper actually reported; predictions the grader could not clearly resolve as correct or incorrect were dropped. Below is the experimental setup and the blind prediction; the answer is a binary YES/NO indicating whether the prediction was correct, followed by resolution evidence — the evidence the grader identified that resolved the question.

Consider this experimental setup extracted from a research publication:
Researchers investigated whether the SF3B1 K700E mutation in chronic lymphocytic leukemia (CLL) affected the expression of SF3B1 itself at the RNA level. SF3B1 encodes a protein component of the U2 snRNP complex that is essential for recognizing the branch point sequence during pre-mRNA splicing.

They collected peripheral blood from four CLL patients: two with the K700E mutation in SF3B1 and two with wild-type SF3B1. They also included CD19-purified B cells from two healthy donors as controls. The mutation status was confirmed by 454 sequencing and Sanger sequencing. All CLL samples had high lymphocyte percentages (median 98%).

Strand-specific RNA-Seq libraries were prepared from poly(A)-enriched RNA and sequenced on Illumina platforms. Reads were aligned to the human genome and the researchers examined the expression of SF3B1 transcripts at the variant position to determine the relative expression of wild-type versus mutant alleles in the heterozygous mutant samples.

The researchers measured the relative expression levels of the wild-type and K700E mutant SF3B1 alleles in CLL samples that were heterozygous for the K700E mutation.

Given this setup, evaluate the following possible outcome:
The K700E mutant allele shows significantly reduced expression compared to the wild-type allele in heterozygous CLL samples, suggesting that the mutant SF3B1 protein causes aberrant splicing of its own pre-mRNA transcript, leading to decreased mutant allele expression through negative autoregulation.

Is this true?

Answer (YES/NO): NO